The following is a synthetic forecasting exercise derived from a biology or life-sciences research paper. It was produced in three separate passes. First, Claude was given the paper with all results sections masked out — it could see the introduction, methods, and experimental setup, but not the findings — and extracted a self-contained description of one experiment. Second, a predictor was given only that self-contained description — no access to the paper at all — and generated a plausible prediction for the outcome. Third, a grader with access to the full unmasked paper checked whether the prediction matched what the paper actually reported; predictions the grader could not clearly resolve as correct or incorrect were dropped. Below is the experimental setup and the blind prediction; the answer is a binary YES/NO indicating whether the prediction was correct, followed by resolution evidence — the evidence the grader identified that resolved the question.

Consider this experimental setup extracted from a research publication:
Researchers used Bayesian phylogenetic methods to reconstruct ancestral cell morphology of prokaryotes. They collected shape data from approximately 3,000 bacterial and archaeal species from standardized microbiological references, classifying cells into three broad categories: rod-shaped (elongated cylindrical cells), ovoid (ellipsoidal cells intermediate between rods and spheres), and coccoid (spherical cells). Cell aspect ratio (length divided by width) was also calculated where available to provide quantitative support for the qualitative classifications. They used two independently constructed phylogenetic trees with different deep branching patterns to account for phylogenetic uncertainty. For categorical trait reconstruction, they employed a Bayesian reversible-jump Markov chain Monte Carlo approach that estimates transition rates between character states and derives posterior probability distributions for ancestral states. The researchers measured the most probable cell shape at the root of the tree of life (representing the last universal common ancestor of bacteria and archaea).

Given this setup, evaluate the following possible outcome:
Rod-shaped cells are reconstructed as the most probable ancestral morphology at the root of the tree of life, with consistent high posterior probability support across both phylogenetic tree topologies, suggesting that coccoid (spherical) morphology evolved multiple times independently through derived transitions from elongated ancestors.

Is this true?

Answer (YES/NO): NO